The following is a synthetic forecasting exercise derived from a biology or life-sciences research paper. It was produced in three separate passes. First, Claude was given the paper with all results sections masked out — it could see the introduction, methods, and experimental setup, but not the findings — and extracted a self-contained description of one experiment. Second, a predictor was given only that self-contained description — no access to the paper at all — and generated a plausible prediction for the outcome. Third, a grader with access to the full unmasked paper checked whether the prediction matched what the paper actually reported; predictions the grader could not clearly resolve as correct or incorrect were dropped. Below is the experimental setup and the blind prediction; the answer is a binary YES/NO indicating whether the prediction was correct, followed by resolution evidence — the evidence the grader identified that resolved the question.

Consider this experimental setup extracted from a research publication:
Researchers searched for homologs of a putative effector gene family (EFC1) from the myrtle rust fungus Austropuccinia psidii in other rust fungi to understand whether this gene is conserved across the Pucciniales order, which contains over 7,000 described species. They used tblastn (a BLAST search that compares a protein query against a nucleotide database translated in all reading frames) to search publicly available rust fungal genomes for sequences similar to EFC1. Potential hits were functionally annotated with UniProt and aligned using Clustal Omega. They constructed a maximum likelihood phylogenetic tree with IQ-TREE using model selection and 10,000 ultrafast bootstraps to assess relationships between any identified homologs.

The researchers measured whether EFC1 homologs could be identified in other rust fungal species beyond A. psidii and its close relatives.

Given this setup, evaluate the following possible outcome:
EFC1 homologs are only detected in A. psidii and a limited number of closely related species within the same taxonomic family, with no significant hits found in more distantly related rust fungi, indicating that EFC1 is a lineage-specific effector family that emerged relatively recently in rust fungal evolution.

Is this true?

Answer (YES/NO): NO